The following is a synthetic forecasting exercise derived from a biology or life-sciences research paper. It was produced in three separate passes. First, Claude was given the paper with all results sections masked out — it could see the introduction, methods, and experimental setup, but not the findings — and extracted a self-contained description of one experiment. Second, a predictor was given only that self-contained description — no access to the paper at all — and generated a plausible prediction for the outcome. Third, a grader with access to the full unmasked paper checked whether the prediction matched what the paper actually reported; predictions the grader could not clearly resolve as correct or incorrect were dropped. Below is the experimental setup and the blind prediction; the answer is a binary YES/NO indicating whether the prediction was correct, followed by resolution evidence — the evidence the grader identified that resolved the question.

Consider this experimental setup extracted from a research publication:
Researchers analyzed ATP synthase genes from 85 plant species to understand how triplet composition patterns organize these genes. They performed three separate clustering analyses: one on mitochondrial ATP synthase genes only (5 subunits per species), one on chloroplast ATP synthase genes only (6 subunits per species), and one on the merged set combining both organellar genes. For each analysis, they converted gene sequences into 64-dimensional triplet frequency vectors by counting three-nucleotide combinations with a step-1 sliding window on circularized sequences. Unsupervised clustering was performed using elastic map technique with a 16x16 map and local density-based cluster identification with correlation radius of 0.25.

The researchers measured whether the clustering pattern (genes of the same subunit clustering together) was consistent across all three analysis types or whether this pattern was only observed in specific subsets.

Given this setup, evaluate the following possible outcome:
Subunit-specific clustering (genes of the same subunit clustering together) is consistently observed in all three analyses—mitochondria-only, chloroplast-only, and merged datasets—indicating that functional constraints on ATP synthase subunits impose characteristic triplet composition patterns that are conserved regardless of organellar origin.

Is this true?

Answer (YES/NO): YES